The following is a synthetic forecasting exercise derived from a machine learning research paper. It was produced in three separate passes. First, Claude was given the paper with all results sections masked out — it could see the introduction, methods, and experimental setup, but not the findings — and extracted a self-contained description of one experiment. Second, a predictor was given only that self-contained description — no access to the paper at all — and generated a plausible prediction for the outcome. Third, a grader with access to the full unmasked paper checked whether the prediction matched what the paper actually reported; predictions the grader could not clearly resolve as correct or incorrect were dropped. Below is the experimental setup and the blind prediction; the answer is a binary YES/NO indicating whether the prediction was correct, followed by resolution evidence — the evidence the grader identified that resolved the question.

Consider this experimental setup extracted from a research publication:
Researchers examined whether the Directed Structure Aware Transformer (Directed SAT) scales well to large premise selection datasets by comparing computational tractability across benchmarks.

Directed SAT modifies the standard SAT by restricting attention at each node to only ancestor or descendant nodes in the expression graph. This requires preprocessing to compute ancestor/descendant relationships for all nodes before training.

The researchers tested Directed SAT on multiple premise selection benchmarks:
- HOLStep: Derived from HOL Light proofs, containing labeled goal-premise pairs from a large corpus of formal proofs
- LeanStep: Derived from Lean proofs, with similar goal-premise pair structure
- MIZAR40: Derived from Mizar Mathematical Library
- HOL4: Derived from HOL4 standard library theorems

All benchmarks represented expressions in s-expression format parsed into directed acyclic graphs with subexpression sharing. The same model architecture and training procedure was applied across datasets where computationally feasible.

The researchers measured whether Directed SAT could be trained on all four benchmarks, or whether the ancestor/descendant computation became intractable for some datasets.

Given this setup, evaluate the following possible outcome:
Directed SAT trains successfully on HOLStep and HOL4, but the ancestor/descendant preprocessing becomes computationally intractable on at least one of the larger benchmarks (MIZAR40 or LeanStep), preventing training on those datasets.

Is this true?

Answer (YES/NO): NO